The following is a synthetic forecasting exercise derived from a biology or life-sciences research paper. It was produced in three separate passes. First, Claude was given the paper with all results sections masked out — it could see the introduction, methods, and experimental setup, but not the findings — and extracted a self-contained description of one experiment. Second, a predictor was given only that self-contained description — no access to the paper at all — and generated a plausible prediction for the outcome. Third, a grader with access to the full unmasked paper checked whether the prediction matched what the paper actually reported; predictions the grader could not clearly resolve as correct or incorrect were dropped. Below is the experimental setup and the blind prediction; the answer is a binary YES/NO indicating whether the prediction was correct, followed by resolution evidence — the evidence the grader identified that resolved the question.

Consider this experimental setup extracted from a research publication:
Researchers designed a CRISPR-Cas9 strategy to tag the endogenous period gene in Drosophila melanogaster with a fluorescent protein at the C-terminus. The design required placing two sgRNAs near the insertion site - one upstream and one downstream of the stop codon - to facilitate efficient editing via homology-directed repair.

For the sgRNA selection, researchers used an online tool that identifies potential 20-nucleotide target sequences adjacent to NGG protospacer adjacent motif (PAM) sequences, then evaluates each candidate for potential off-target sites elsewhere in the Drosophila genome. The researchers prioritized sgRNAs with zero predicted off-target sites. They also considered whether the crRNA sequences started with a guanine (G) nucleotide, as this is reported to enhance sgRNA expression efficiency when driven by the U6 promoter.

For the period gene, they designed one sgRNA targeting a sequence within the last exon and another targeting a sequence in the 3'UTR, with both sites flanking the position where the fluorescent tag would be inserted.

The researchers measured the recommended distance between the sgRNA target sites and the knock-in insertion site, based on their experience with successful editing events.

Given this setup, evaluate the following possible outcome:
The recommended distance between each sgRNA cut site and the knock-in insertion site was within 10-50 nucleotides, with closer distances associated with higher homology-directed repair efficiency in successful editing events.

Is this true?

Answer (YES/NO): NO